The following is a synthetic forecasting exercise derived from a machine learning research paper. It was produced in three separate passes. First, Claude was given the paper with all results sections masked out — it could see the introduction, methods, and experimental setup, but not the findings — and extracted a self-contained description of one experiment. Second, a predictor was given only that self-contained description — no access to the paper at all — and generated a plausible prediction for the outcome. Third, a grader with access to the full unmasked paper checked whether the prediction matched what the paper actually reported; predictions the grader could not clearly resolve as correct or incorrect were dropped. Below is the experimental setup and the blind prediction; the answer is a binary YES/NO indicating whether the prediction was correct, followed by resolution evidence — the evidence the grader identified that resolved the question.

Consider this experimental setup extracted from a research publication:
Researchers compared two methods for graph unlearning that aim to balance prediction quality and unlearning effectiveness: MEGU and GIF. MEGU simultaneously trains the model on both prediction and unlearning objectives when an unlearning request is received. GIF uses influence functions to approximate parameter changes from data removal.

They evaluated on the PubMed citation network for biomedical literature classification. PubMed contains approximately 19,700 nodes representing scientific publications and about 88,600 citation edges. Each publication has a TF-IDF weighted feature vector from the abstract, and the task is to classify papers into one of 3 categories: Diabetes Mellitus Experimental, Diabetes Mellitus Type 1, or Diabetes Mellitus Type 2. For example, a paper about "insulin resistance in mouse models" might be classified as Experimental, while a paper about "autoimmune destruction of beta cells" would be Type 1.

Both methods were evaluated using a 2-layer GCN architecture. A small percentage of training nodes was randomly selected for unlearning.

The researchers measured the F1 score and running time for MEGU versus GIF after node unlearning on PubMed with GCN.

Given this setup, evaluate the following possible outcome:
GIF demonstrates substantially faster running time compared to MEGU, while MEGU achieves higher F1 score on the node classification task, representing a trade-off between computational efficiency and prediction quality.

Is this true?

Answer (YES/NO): NO